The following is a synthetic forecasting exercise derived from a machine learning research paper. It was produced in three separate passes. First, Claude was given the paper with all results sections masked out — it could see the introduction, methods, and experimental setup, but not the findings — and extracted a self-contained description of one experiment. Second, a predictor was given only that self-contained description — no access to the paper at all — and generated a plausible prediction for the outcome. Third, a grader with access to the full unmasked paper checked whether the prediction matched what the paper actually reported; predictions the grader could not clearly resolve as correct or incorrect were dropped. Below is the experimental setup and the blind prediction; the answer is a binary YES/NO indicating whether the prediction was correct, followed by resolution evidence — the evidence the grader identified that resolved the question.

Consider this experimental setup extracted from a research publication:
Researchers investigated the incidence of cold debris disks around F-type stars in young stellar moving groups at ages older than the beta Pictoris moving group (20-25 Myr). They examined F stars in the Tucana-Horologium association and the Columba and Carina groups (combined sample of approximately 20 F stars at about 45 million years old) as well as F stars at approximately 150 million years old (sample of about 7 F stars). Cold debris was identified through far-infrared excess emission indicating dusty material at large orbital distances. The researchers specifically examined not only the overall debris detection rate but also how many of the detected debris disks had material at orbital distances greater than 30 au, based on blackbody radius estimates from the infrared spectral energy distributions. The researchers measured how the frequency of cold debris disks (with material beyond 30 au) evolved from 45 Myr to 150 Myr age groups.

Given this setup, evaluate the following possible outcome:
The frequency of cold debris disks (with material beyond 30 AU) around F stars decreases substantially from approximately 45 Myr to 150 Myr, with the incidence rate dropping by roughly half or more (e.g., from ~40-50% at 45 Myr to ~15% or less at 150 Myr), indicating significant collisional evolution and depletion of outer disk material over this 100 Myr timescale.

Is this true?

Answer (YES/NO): NO